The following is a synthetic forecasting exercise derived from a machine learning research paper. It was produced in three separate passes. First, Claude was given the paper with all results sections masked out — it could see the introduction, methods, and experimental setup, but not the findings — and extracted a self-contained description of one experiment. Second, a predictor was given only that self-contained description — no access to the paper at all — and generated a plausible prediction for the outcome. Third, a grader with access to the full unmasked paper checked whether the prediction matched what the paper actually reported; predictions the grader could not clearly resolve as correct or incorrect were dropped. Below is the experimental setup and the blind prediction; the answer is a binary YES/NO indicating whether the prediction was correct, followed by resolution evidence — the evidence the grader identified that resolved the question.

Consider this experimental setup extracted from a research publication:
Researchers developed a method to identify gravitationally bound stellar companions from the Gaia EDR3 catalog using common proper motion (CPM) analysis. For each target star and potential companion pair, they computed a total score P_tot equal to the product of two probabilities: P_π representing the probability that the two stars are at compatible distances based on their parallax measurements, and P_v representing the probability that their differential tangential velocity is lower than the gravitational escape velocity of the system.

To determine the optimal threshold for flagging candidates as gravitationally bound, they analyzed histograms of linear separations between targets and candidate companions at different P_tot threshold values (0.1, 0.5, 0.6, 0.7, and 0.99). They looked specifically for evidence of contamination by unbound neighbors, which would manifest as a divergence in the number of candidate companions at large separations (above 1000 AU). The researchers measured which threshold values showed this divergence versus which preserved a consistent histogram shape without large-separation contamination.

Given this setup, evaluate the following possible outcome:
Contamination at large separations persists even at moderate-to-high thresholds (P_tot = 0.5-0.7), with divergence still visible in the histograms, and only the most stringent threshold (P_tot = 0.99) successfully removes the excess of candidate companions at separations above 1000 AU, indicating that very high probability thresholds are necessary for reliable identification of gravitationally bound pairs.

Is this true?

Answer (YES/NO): NO